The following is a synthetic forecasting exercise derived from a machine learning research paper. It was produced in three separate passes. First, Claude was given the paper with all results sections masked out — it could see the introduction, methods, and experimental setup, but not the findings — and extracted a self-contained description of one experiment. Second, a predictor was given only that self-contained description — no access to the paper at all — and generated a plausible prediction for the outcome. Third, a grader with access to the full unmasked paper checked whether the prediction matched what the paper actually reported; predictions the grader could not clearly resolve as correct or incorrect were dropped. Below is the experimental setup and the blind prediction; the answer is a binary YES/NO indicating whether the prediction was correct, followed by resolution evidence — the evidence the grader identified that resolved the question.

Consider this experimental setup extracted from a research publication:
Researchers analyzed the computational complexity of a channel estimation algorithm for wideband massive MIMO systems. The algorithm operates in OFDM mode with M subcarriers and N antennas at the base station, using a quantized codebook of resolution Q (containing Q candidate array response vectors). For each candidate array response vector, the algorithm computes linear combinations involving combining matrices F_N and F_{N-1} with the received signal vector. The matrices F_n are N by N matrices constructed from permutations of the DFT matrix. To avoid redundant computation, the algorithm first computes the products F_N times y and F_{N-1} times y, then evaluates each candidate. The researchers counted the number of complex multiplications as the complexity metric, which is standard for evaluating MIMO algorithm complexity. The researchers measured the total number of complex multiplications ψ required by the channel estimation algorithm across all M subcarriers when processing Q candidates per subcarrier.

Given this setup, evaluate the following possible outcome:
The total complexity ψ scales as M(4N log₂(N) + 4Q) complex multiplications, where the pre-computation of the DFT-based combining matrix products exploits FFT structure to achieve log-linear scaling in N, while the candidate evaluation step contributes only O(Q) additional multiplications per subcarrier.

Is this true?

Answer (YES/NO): NO